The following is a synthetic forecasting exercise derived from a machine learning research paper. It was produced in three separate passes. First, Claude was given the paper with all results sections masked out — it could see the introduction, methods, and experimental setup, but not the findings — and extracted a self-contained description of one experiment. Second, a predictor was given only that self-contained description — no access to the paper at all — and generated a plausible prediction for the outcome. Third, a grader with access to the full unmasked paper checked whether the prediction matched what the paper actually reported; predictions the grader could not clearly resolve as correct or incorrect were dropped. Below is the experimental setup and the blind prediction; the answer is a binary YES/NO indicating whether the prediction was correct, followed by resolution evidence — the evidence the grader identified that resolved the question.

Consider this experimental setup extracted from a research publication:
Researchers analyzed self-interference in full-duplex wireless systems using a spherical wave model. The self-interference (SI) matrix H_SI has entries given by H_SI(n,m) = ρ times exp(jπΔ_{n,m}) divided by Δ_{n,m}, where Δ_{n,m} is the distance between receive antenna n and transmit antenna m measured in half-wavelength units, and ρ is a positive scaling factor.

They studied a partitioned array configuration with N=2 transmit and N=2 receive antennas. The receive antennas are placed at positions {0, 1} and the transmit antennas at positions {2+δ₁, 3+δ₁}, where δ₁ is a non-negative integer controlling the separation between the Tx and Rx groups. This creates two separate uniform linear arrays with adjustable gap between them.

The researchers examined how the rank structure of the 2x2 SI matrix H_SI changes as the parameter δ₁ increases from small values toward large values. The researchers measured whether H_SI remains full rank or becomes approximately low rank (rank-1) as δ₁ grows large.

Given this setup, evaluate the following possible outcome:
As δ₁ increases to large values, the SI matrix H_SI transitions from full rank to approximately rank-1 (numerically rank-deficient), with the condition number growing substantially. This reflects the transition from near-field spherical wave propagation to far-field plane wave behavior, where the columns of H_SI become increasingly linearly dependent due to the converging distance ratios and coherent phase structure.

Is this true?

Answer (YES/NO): YES